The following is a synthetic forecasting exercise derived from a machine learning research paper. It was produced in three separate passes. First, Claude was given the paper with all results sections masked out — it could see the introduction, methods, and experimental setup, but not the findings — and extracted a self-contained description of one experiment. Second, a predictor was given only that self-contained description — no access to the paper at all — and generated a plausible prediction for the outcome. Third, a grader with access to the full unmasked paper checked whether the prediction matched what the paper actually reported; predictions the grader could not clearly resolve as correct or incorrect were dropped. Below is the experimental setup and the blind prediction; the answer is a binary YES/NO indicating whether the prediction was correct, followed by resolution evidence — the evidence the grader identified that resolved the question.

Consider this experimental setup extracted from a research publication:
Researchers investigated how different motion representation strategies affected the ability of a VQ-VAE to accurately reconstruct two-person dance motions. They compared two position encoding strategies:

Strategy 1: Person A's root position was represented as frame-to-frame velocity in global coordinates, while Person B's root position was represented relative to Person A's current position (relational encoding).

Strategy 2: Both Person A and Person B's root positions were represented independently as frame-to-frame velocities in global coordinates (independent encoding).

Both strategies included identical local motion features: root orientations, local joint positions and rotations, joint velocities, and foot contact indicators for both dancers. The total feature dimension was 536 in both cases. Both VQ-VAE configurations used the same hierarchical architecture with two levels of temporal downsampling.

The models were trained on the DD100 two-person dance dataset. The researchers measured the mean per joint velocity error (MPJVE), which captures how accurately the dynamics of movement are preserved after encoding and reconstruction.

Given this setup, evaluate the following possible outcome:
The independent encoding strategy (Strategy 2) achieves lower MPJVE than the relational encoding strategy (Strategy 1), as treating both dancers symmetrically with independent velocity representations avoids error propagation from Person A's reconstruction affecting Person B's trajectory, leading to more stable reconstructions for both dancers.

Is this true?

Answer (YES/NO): NO